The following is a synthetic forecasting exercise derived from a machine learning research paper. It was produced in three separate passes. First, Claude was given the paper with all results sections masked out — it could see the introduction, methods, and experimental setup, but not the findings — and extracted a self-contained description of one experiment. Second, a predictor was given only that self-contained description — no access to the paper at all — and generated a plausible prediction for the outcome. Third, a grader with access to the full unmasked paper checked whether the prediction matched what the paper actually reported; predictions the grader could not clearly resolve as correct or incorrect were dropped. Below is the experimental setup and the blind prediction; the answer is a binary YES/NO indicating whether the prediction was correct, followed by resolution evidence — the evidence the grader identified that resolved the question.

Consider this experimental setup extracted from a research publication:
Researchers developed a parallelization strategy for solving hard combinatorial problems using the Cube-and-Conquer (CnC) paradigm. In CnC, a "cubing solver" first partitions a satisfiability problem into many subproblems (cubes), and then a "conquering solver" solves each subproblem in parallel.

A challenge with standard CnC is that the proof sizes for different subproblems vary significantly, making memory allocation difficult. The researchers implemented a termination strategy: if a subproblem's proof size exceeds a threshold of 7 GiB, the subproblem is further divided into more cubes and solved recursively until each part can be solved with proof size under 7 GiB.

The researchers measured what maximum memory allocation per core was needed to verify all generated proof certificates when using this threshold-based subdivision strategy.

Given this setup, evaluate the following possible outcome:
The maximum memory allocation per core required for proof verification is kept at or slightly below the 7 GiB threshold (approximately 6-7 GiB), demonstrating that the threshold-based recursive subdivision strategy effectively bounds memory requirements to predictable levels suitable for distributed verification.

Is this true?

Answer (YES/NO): NO